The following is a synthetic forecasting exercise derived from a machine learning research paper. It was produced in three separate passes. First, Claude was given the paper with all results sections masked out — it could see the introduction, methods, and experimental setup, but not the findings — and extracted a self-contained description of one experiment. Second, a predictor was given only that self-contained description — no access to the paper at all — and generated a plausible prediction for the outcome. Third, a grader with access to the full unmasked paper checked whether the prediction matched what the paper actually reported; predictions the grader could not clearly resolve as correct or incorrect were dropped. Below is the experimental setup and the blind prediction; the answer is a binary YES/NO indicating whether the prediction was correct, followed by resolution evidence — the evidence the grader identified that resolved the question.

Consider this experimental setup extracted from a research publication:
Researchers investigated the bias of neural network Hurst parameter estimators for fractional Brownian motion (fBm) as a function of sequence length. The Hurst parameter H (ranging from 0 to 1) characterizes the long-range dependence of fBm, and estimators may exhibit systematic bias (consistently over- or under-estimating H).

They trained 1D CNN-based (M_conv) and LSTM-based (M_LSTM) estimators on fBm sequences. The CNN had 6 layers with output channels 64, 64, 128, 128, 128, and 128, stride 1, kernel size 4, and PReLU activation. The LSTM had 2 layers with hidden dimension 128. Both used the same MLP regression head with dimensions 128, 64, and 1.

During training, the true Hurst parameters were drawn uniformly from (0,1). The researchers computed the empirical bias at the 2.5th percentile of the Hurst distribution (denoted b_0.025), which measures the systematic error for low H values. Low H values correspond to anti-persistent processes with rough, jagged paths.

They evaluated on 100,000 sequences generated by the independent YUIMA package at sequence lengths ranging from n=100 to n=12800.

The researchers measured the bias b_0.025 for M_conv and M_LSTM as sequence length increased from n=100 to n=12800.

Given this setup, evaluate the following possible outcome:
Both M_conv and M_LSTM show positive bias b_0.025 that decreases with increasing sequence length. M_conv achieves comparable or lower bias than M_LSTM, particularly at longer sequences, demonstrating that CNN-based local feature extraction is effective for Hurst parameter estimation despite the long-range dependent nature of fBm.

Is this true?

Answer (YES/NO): NO